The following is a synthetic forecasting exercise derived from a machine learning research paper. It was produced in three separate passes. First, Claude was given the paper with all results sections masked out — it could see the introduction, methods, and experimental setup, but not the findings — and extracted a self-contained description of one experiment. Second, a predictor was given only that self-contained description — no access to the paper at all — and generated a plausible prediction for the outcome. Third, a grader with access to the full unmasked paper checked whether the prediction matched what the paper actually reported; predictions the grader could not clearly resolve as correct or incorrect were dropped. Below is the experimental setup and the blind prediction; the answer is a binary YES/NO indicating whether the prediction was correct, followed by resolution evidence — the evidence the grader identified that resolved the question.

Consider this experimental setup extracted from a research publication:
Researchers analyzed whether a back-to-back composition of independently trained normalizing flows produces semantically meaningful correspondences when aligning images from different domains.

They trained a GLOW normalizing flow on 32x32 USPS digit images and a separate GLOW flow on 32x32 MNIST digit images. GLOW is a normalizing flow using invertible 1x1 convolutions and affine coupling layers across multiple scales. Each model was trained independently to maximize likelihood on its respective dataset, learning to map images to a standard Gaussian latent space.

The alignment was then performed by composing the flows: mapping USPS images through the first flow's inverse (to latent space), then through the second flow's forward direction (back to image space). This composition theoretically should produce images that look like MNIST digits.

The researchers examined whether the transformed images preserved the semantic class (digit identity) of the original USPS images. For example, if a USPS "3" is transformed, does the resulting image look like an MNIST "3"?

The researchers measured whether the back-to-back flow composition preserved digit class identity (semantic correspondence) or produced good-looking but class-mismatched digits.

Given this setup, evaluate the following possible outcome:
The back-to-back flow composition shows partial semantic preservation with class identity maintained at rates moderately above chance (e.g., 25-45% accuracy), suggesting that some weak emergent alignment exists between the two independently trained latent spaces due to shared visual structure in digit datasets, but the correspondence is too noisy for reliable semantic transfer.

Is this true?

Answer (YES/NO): NO